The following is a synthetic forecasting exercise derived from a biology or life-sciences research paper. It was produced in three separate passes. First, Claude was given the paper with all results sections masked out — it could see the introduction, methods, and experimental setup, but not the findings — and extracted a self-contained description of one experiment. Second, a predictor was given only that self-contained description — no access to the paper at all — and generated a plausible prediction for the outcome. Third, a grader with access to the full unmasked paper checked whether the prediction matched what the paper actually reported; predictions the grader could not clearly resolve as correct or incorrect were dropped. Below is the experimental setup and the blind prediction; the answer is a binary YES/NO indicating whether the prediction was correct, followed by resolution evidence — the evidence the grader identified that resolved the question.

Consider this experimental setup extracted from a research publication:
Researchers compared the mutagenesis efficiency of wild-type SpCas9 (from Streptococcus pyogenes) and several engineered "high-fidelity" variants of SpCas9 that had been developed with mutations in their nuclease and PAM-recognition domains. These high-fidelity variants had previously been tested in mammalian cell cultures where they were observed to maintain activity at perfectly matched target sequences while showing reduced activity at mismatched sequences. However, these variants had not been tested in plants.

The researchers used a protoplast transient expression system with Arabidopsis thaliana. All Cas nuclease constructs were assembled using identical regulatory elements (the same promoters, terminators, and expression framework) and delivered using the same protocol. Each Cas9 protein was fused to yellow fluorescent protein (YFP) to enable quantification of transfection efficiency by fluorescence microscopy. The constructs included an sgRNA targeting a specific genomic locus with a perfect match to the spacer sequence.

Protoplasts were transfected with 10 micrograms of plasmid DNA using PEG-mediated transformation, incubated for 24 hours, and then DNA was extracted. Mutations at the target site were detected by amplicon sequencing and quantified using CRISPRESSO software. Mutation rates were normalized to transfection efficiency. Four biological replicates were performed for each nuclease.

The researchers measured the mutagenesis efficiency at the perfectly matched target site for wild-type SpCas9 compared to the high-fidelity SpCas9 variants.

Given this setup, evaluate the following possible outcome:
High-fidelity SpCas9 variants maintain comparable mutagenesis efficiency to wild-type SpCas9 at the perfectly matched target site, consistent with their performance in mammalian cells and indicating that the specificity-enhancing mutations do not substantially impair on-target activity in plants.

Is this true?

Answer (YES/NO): NO